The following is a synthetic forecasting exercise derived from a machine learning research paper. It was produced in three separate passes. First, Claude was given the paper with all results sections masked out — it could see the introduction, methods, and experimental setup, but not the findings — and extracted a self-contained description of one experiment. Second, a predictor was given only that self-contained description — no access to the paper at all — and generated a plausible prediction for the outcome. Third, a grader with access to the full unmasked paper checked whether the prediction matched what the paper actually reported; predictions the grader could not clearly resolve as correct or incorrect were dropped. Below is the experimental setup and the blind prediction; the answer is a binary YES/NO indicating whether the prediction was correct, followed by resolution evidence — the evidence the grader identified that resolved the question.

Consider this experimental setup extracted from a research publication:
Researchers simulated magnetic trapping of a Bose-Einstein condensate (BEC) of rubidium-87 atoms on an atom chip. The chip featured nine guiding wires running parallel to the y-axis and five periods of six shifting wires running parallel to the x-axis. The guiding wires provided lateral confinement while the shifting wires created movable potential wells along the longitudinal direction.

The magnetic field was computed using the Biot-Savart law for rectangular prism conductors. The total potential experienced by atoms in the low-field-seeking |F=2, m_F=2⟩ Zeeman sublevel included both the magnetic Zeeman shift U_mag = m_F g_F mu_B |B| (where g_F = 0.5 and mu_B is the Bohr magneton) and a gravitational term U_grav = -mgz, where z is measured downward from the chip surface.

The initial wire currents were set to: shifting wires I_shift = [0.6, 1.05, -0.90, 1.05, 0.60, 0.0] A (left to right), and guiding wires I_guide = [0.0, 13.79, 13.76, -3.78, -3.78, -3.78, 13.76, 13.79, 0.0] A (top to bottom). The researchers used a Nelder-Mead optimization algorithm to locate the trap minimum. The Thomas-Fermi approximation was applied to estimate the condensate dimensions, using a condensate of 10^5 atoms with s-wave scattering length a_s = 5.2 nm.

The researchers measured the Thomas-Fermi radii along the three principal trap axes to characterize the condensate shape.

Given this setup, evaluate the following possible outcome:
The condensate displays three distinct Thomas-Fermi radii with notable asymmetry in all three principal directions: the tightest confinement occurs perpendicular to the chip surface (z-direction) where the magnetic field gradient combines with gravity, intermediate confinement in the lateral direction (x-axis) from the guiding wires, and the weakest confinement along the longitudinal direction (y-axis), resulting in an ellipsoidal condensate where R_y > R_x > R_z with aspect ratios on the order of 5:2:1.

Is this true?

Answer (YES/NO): NO